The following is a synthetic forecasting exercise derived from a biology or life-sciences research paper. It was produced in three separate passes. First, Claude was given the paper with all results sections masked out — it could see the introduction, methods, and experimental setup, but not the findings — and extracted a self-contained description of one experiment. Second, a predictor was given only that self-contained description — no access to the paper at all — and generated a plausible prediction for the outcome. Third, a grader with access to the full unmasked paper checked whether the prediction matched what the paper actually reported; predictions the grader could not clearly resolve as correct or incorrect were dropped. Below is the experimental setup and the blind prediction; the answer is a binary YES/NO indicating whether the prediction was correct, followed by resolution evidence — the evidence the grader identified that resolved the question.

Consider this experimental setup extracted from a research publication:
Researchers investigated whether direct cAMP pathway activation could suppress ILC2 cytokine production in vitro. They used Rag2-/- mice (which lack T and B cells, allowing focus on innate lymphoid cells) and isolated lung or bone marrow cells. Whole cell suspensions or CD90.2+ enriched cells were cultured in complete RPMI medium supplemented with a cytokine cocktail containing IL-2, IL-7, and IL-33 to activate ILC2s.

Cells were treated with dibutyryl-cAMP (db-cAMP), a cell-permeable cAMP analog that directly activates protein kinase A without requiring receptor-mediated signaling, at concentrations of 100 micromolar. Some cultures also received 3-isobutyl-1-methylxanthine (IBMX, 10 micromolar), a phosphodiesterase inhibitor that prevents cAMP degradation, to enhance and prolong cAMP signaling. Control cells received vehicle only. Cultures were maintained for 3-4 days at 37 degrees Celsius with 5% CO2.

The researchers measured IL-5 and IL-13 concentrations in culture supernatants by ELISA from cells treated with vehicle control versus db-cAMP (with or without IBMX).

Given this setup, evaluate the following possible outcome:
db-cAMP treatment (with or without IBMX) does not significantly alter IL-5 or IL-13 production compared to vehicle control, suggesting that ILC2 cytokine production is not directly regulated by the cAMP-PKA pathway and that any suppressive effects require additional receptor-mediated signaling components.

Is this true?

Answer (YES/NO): NO